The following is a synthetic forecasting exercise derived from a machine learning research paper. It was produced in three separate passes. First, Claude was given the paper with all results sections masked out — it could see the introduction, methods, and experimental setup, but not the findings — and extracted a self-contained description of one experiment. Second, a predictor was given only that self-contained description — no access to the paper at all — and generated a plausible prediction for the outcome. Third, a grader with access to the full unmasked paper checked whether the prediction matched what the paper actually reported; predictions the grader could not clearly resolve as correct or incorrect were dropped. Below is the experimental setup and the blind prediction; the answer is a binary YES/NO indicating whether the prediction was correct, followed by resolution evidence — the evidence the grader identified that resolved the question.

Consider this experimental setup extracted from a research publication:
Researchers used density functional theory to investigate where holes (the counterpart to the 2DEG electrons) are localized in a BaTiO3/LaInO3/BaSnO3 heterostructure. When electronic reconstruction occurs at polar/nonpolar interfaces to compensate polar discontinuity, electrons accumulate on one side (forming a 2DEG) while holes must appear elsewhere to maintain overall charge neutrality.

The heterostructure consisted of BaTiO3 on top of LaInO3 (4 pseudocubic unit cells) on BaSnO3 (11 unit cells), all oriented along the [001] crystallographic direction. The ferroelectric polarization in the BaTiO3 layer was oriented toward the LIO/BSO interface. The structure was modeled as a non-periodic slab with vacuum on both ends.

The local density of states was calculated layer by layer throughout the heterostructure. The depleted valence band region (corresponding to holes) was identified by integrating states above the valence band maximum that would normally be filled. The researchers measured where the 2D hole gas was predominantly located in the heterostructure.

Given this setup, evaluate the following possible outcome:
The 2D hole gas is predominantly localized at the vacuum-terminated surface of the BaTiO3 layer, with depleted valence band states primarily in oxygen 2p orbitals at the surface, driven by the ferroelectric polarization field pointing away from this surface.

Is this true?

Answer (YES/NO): YES